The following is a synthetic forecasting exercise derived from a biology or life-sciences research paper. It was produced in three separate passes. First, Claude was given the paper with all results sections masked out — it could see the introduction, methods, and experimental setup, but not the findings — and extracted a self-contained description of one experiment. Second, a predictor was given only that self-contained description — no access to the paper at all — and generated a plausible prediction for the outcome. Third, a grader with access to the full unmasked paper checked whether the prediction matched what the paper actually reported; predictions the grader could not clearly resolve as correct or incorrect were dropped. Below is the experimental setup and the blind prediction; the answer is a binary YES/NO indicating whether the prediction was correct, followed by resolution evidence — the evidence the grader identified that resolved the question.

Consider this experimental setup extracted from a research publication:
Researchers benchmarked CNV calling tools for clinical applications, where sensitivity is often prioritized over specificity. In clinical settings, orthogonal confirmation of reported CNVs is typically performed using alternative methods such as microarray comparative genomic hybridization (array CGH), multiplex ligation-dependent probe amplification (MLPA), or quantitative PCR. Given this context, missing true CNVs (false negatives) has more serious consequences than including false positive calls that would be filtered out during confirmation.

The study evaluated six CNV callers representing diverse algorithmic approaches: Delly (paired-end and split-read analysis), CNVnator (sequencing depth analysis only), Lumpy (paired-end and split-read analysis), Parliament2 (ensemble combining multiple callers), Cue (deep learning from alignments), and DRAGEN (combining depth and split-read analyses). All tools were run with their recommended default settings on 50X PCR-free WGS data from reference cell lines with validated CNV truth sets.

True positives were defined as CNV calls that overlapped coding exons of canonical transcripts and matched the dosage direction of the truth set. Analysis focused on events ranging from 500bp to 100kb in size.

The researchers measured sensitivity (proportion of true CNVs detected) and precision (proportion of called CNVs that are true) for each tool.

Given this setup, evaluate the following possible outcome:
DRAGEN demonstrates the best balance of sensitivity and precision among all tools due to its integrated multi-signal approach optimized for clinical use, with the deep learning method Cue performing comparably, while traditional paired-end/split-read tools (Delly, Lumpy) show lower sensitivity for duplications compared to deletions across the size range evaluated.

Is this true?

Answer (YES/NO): NO